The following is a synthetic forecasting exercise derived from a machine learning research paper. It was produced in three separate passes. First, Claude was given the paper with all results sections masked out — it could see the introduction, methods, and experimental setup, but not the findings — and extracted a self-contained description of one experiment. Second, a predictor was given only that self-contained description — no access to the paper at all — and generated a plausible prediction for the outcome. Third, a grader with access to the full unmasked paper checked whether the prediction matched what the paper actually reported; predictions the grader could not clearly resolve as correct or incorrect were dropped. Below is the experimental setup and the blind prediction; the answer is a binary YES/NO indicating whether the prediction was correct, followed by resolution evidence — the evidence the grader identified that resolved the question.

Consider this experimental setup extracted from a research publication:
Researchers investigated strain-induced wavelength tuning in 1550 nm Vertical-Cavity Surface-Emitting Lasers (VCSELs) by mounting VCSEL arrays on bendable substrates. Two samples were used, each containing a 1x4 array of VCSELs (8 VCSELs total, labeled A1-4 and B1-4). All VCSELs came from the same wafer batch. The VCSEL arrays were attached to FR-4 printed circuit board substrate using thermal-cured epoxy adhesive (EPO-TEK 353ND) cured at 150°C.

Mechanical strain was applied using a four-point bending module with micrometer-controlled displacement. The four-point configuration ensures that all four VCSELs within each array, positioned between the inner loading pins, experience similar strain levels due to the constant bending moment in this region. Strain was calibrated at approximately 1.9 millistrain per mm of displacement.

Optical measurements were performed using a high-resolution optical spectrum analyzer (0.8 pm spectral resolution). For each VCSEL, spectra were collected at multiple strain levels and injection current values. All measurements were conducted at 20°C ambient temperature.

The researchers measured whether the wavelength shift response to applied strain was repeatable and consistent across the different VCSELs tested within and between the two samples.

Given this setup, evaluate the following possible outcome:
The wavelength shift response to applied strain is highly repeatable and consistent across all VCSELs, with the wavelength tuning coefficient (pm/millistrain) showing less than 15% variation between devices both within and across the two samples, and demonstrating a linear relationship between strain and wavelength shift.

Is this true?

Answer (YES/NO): NO